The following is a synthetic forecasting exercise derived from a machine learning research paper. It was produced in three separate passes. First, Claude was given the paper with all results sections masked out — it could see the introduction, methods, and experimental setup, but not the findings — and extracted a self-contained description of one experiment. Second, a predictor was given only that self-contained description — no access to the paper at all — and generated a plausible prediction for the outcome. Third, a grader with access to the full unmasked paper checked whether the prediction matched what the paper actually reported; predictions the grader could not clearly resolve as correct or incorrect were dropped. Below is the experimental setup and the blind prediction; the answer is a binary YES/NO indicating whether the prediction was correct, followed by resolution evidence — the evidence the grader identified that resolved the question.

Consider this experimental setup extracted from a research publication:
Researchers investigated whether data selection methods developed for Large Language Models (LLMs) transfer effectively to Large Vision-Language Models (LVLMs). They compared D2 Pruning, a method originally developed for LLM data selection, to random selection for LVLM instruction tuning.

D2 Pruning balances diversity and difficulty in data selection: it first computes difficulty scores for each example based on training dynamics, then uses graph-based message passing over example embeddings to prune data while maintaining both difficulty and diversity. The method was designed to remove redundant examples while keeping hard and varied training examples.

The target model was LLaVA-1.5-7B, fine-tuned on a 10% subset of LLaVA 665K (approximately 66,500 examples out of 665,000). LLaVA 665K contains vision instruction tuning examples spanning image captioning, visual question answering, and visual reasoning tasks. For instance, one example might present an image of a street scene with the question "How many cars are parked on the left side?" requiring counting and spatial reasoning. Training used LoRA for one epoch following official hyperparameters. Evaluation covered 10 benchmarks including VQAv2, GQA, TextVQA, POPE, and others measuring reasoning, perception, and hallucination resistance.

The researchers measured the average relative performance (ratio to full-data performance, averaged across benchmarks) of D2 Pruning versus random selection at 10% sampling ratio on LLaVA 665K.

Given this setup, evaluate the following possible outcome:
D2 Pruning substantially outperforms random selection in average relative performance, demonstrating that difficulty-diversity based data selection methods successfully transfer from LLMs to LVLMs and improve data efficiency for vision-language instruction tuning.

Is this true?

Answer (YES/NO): NO